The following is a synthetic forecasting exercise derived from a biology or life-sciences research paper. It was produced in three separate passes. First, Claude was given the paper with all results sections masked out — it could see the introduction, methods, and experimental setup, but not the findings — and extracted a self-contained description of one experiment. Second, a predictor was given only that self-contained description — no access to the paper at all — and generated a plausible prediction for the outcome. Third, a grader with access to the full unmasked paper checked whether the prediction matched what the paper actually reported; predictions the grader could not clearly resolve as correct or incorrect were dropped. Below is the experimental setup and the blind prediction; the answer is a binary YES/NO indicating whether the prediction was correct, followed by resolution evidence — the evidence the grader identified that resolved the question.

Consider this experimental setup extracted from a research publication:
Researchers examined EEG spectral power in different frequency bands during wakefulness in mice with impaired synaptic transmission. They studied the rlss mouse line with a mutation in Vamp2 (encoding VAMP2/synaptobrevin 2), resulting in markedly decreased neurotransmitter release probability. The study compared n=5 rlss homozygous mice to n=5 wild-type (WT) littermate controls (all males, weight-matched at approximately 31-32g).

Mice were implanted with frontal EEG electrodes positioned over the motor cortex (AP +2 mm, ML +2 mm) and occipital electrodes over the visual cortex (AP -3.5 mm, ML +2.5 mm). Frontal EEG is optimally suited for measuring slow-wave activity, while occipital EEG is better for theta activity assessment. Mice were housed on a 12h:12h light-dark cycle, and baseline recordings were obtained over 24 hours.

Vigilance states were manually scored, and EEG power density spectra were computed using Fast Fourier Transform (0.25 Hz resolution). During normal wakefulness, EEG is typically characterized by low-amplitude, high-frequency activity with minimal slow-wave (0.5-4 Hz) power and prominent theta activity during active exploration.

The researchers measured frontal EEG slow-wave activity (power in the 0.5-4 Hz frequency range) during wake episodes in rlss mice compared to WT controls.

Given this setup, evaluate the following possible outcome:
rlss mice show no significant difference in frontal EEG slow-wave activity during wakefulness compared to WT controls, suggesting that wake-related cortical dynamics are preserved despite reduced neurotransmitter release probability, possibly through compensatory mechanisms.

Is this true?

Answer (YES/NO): NO